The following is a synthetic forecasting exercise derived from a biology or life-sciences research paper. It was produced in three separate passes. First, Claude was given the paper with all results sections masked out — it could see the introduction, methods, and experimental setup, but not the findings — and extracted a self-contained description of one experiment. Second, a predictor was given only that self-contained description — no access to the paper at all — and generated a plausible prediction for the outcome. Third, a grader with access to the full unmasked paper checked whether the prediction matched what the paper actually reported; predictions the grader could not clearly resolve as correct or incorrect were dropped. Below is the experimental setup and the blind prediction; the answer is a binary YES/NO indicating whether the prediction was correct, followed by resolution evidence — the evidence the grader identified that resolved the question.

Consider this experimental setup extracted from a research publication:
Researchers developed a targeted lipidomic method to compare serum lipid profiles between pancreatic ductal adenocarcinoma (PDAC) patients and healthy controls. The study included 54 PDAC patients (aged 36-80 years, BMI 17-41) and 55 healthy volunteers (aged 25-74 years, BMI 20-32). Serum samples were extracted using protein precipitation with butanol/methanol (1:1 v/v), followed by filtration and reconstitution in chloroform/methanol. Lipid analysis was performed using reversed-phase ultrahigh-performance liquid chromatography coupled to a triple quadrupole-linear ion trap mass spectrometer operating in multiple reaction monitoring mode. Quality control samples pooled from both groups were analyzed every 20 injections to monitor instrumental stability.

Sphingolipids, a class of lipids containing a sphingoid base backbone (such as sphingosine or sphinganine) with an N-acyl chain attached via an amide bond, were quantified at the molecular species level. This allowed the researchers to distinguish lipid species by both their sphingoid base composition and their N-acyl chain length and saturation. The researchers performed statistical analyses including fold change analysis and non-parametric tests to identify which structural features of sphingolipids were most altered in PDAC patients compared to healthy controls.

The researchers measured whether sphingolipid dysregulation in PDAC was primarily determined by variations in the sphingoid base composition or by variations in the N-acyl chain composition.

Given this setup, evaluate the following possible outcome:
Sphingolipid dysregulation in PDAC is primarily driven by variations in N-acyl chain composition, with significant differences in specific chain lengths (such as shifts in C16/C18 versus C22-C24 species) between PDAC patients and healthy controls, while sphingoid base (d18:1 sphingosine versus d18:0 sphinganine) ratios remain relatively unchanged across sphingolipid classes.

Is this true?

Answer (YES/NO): YES